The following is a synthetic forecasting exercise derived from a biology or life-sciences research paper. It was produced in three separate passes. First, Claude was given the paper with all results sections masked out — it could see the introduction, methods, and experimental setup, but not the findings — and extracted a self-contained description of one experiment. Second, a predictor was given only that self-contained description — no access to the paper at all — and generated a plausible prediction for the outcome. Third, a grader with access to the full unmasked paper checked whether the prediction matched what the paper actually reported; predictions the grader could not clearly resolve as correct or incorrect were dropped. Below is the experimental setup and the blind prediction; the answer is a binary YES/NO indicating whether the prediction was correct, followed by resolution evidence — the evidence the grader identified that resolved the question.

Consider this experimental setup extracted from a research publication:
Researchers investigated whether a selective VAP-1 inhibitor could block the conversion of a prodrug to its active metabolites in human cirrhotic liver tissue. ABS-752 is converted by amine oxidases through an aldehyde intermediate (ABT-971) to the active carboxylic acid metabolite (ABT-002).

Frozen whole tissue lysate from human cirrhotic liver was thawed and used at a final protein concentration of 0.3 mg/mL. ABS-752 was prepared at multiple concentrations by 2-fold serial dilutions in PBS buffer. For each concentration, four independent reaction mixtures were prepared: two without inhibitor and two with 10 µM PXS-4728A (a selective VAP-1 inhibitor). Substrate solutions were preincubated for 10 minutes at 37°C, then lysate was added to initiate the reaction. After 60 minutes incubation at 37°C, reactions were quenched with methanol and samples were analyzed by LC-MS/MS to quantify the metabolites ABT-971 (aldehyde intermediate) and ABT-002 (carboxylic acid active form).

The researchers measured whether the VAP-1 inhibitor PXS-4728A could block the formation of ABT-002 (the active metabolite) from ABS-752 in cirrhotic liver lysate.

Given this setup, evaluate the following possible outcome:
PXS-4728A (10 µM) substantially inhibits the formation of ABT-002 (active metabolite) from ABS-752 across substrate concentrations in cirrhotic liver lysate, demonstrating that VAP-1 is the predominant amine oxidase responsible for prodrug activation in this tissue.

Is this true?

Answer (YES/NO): YES